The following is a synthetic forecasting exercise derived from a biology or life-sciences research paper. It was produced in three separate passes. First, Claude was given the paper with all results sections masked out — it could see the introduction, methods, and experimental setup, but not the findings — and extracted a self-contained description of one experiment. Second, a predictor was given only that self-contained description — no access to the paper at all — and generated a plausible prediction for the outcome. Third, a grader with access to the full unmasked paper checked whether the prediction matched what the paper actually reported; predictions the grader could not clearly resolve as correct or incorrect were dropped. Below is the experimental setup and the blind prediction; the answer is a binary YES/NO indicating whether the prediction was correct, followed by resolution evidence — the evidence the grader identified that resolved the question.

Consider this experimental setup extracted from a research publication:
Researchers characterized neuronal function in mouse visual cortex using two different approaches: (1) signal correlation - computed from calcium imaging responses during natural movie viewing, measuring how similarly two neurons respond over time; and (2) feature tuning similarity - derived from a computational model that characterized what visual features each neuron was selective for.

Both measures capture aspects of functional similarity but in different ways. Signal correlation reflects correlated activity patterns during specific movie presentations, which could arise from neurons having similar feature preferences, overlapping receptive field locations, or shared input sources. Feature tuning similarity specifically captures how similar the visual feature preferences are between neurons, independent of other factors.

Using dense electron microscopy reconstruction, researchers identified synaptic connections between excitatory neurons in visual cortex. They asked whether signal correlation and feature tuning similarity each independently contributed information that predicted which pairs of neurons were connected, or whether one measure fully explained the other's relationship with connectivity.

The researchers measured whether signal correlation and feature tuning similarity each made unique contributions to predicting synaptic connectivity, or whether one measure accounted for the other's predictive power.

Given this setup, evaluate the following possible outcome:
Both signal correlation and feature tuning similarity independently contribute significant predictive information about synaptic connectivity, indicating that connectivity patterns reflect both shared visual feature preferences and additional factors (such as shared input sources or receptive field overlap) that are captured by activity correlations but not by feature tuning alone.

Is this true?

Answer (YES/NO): YES